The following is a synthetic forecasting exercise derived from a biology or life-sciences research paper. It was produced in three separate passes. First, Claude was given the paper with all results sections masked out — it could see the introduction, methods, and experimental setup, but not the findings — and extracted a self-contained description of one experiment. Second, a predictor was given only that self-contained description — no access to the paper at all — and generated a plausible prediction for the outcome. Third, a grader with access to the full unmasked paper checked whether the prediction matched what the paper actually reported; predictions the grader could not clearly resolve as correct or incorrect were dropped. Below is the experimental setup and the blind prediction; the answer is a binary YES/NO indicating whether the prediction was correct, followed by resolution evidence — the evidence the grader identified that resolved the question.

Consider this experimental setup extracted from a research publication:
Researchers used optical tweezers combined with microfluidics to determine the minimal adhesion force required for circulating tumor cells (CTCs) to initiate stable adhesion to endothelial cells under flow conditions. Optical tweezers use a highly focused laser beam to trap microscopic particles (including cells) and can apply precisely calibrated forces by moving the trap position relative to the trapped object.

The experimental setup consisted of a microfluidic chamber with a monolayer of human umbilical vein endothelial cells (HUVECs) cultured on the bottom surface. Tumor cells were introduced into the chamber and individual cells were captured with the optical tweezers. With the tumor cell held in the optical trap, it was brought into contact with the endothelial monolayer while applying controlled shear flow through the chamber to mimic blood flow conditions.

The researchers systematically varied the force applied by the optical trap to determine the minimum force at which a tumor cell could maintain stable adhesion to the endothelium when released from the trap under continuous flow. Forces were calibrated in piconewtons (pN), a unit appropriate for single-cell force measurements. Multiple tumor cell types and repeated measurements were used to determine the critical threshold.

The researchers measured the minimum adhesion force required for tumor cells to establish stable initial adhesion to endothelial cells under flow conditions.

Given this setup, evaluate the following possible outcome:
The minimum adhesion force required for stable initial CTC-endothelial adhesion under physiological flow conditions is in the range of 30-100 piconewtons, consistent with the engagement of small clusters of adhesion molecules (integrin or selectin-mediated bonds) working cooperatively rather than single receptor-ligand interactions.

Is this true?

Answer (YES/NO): YES